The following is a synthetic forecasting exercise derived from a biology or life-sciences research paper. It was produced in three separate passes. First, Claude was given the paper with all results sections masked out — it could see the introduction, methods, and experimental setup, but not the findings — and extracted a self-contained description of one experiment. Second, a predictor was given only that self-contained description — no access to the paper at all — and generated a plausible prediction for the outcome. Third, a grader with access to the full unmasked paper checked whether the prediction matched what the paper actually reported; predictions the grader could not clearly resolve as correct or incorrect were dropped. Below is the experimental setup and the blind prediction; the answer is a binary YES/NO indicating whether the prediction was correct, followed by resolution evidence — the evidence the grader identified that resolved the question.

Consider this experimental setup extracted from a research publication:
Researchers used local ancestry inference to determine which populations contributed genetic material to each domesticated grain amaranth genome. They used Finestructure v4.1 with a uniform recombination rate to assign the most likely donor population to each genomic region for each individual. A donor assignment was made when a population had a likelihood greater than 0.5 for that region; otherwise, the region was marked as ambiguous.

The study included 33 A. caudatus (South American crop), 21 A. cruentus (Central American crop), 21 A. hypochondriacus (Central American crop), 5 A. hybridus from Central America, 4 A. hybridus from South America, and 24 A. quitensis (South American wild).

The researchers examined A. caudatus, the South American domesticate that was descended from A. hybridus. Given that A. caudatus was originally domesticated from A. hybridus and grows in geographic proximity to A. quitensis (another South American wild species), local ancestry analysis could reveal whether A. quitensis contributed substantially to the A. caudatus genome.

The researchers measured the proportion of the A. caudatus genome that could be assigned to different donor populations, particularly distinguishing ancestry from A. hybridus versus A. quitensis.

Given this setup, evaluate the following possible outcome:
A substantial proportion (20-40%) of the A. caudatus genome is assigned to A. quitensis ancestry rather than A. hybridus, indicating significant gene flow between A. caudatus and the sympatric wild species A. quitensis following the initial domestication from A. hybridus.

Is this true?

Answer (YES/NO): NO